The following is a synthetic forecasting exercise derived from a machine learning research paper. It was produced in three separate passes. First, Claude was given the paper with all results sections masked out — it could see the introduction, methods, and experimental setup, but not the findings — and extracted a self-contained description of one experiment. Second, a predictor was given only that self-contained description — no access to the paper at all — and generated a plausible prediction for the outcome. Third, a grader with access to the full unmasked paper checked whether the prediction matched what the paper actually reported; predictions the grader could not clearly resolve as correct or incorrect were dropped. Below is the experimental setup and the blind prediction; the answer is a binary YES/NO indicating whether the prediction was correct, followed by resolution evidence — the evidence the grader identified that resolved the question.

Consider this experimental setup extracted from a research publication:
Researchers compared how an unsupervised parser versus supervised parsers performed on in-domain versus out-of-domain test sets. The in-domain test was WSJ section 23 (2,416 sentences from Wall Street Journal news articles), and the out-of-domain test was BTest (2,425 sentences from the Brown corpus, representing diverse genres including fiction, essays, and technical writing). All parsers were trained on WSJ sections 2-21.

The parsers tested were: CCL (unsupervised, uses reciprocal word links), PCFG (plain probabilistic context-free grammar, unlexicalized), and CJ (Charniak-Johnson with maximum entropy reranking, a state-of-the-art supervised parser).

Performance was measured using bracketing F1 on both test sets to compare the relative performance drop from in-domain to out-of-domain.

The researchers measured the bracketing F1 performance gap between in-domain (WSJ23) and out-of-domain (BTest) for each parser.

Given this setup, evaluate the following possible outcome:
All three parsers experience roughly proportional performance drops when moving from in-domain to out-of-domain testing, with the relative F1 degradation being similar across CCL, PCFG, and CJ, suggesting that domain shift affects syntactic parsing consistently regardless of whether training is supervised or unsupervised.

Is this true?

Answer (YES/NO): NO